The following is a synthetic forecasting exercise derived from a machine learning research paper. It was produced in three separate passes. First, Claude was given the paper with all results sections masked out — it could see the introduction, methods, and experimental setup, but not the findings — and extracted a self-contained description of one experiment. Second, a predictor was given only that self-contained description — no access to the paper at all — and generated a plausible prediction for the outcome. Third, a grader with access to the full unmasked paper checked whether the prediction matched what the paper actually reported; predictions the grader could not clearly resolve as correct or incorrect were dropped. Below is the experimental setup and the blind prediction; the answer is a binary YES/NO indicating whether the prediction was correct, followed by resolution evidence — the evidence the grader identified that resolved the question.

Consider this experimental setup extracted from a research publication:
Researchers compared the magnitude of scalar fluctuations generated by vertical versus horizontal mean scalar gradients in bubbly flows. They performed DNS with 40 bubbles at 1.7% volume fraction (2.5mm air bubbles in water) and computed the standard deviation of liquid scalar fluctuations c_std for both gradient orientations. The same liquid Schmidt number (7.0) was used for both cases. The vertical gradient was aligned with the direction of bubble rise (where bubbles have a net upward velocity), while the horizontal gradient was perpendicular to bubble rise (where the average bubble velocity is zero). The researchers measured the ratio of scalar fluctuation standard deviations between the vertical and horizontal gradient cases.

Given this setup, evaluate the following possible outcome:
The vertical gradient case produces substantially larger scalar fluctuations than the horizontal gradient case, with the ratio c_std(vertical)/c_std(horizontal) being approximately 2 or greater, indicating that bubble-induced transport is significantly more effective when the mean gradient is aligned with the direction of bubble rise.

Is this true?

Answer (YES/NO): YES